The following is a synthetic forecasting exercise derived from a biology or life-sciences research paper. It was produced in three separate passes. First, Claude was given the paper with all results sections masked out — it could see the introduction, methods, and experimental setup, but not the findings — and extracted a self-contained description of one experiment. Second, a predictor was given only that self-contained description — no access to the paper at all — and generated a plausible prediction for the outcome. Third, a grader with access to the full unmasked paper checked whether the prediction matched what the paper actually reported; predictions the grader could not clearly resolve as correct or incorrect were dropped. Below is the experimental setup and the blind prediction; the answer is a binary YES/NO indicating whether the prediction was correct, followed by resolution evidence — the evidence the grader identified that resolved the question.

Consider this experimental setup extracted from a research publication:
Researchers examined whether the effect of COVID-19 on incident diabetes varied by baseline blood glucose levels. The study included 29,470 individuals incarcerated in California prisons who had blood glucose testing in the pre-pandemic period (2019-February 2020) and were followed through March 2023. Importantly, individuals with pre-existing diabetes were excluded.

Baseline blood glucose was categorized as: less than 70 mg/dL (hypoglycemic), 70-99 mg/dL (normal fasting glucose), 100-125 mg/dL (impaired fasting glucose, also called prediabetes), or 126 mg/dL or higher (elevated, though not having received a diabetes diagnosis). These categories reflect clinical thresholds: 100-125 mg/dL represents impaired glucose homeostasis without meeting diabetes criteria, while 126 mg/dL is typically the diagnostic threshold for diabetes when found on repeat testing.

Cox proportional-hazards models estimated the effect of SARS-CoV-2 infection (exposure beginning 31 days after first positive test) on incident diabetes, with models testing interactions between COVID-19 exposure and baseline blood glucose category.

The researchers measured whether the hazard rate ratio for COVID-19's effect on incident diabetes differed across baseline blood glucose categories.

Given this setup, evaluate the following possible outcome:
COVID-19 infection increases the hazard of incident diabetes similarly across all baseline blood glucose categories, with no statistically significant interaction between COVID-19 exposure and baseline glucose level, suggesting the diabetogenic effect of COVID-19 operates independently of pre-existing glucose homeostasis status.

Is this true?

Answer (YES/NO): YES